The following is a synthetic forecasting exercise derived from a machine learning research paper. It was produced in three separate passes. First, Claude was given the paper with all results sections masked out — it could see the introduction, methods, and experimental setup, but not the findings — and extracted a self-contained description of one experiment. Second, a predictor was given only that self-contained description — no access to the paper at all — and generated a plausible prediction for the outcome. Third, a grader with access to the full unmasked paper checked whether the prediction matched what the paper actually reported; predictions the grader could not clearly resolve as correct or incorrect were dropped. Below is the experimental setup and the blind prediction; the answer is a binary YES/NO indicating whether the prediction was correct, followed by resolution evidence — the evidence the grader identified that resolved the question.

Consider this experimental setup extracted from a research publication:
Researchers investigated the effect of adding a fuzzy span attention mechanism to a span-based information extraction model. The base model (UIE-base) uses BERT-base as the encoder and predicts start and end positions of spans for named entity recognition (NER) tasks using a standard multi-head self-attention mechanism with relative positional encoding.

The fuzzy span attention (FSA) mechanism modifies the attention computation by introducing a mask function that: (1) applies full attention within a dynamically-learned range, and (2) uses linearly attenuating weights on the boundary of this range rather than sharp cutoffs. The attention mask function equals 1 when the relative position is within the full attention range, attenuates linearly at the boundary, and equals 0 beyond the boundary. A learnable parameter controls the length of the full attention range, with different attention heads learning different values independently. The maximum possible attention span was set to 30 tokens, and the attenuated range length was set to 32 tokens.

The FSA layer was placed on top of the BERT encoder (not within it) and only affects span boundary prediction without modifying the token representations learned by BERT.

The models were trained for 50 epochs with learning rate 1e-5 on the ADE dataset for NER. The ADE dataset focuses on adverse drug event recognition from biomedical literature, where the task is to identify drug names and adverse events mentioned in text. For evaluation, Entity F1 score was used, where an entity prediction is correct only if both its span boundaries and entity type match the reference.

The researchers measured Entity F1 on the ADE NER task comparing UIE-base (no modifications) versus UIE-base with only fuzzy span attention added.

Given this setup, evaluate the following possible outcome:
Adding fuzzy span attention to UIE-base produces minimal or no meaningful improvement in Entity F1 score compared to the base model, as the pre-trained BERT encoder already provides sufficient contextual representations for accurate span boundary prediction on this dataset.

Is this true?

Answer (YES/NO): YES